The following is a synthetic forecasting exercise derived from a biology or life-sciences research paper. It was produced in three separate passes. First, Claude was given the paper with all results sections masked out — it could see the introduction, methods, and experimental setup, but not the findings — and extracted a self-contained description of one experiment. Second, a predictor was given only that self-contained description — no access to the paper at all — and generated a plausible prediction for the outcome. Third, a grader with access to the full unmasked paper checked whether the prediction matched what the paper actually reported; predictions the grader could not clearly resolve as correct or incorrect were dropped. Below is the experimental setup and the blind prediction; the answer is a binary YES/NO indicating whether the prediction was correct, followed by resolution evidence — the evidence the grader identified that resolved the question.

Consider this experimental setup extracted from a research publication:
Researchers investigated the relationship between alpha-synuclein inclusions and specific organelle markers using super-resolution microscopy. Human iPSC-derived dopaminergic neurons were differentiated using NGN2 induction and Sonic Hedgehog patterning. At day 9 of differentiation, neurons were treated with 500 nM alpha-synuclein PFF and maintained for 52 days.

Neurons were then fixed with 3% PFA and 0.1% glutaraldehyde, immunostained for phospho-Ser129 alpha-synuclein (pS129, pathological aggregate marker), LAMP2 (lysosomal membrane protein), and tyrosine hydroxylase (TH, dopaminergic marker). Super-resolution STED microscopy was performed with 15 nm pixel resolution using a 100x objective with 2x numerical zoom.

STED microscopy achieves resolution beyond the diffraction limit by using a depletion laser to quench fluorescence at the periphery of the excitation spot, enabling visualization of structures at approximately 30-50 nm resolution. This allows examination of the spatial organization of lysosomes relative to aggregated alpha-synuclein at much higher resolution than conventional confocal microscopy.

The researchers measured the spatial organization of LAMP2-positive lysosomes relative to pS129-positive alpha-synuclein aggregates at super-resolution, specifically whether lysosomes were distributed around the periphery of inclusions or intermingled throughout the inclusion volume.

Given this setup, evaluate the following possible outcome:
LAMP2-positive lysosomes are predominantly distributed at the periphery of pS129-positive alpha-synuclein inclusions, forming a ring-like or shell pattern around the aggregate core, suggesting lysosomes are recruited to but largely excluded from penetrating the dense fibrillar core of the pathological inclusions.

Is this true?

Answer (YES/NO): NO